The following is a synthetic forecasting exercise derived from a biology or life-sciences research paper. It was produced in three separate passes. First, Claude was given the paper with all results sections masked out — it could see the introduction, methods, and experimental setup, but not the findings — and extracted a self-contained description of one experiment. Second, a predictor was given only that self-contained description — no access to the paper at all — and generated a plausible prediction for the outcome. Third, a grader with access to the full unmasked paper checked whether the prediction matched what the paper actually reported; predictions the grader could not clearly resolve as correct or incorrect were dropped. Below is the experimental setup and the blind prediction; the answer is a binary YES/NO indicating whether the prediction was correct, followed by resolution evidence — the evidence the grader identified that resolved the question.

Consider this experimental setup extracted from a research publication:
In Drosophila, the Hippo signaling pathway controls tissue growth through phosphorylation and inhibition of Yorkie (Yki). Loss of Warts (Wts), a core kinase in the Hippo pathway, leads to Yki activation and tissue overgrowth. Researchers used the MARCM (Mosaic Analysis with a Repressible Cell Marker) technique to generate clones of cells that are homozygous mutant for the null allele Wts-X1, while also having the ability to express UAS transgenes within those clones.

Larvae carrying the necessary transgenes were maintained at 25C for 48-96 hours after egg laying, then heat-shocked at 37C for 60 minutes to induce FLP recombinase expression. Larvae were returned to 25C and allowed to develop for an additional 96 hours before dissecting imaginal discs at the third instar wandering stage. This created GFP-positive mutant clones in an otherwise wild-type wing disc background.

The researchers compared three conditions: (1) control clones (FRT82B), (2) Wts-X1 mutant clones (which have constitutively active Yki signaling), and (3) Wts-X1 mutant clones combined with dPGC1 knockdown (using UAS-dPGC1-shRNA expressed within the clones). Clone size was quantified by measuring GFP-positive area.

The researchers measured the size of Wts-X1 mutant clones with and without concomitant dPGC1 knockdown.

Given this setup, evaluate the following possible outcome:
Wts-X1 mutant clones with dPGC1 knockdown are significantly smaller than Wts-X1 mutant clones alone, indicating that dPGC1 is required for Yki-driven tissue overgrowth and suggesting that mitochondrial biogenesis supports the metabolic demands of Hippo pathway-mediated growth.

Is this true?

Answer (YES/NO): NO